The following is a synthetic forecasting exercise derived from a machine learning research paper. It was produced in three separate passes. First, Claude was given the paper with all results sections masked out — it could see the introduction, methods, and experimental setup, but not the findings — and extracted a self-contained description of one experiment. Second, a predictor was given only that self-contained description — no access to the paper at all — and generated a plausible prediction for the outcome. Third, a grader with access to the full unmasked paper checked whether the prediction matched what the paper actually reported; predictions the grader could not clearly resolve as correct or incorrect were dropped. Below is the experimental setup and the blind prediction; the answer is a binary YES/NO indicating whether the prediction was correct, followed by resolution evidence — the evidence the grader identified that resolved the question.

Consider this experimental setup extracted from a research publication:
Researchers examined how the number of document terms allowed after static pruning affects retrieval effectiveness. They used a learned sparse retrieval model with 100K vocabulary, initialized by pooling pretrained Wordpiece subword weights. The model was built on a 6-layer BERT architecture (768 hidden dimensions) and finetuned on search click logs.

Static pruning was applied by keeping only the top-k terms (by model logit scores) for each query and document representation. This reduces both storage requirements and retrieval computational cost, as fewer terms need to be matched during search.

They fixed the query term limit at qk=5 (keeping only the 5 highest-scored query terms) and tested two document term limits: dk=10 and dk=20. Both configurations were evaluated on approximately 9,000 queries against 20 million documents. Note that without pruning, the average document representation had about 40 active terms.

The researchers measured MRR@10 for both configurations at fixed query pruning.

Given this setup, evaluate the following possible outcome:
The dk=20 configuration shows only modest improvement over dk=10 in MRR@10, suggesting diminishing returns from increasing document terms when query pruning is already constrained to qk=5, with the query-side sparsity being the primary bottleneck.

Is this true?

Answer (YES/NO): NO